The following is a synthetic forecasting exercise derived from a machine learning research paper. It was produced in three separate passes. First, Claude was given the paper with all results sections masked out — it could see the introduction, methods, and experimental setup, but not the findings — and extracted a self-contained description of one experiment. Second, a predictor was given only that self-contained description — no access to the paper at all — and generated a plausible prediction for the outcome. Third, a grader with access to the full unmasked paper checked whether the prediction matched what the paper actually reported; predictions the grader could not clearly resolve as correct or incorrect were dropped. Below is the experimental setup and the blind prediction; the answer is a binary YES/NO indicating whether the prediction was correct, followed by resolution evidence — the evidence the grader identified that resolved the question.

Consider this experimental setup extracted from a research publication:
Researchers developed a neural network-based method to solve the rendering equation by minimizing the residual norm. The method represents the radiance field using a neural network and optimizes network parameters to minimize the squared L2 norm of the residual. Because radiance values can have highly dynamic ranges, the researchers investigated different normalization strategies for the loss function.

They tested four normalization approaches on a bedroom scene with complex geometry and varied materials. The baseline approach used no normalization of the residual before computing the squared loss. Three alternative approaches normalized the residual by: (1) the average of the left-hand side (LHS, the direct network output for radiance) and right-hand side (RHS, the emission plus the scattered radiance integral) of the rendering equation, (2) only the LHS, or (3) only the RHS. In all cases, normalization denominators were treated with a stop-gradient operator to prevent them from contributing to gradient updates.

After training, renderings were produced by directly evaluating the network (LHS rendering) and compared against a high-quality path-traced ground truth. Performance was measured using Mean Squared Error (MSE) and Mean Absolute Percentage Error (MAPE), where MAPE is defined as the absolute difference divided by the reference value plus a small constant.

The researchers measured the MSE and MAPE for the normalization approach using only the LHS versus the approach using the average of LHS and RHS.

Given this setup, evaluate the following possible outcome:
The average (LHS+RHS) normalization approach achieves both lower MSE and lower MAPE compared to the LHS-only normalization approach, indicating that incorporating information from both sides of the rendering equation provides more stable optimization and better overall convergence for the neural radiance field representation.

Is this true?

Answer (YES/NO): YES